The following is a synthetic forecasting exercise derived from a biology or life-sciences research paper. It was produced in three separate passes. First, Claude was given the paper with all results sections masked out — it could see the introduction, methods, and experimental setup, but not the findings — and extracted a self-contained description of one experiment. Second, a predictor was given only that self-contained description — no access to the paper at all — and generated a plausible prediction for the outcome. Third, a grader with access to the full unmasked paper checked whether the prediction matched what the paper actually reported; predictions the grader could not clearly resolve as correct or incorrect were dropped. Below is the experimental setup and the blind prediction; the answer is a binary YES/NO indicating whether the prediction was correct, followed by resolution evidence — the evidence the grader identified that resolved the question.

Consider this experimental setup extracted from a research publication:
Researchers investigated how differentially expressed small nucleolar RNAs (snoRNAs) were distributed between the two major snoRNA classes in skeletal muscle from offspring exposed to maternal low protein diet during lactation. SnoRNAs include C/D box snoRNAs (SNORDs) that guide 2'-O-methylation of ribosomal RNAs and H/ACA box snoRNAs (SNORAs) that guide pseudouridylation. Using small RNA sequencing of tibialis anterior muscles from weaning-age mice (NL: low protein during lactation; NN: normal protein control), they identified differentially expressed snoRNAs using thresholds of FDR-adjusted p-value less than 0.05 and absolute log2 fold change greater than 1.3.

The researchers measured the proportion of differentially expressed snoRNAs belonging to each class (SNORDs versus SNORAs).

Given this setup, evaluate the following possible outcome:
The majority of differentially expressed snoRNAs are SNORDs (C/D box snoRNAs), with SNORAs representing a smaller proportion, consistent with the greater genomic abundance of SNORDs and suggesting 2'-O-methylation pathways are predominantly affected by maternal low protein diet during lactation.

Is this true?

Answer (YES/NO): YES